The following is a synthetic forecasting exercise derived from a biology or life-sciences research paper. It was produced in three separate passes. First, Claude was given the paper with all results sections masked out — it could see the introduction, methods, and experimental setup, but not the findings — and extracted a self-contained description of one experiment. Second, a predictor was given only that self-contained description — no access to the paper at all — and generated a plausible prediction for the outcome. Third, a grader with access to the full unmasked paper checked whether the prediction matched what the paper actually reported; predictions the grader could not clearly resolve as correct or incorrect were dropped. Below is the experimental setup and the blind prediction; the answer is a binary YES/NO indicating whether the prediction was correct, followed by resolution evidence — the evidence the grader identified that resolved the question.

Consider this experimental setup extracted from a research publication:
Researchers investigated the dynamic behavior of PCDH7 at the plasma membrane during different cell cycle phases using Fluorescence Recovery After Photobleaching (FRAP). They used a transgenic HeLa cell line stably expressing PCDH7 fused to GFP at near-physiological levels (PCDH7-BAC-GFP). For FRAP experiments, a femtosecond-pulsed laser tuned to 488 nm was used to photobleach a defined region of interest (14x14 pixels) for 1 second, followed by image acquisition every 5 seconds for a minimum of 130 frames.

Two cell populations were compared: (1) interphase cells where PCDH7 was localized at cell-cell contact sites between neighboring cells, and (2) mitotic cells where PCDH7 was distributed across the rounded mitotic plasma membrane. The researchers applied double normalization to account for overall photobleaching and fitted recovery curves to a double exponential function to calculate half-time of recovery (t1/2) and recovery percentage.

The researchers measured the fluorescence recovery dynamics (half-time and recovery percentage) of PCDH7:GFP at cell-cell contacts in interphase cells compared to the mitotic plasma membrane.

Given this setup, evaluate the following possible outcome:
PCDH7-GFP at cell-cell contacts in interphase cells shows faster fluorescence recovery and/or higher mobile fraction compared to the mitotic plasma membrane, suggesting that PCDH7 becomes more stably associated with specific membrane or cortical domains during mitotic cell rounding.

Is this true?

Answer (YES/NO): NO